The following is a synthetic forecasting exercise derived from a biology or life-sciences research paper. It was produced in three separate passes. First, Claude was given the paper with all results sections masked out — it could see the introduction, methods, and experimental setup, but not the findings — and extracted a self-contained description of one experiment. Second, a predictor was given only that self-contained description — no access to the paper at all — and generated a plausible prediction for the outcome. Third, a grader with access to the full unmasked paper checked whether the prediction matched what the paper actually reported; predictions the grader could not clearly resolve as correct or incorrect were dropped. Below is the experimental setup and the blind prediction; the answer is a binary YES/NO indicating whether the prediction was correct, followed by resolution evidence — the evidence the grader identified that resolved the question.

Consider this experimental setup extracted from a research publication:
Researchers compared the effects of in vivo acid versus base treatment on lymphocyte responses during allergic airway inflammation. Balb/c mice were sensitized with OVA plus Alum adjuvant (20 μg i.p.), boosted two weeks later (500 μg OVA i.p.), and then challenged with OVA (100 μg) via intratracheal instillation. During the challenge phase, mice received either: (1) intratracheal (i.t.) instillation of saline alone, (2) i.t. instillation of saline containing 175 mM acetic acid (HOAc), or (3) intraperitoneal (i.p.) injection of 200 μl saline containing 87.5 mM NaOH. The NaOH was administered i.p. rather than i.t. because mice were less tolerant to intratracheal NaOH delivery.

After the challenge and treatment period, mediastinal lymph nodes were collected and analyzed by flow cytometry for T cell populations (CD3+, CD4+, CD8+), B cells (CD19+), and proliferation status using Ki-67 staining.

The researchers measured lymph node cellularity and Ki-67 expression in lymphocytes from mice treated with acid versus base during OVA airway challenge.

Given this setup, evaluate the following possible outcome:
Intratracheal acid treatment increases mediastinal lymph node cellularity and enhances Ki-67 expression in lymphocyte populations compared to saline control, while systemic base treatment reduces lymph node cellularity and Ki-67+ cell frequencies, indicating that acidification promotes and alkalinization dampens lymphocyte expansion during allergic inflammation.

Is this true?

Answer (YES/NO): NO